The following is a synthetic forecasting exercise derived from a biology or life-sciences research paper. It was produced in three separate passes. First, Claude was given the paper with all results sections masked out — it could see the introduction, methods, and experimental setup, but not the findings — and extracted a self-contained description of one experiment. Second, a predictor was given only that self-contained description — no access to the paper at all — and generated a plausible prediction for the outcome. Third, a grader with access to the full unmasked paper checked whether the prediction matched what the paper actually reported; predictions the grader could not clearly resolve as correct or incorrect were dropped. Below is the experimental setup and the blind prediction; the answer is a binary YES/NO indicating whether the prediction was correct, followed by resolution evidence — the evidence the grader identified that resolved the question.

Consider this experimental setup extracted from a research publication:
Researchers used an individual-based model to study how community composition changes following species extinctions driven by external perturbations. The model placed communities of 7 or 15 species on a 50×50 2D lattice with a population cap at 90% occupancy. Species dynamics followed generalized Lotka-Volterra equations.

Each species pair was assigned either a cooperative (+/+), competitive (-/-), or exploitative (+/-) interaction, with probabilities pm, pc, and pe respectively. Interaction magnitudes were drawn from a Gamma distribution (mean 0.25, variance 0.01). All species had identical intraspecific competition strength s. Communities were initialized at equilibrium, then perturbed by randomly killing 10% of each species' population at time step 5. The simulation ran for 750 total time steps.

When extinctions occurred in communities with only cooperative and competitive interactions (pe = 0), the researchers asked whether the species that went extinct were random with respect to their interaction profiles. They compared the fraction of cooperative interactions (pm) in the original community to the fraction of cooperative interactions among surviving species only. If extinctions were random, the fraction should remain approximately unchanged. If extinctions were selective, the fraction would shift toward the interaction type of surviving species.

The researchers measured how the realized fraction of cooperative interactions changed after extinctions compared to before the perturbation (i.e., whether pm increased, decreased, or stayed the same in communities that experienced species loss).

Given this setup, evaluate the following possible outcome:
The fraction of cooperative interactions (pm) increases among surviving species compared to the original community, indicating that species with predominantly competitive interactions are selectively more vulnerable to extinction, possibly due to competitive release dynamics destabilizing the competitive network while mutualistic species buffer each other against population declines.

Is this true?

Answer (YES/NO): YES